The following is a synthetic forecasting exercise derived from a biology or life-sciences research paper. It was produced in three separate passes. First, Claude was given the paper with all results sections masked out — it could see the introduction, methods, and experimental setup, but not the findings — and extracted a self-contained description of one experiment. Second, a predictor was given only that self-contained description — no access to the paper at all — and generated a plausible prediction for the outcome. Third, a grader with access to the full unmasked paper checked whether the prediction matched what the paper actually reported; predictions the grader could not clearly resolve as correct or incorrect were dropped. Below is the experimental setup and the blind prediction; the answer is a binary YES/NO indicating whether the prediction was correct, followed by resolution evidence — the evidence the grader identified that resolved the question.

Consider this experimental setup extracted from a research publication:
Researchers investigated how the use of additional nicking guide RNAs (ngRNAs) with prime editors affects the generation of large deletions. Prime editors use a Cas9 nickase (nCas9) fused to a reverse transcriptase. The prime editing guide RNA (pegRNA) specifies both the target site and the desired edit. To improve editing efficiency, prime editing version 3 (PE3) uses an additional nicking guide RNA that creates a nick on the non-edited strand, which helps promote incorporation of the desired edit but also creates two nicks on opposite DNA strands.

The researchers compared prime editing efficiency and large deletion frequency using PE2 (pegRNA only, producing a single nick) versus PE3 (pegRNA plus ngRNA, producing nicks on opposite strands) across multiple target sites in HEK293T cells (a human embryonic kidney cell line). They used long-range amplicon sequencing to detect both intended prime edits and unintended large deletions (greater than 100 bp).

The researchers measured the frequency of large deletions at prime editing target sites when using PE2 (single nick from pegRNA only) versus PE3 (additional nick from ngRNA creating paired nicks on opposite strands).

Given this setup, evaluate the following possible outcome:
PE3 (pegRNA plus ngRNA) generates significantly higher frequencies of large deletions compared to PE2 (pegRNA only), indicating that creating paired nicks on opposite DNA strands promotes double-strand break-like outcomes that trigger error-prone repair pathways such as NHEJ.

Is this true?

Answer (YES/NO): NO